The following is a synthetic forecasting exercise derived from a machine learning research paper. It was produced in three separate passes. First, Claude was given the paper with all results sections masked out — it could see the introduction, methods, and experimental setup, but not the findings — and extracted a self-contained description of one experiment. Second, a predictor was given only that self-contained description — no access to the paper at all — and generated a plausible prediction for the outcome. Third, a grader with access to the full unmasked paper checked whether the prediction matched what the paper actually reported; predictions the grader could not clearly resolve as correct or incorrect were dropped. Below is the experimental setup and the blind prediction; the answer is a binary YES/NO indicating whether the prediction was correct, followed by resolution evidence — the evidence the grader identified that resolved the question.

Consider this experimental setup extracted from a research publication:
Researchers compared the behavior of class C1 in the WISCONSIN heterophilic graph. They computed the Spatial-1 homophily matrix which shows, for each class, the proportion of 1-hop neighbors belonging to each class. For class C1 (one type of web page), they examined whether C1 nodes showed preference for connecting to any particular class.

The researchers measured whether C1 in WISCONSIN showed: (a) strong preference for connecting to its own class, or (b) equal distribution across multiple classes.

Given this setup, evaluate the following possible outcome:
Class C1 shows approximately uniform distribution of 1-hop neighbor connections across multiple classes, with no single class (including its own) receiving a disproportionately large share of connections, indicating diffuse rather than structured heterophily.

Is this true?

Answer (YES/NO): NO